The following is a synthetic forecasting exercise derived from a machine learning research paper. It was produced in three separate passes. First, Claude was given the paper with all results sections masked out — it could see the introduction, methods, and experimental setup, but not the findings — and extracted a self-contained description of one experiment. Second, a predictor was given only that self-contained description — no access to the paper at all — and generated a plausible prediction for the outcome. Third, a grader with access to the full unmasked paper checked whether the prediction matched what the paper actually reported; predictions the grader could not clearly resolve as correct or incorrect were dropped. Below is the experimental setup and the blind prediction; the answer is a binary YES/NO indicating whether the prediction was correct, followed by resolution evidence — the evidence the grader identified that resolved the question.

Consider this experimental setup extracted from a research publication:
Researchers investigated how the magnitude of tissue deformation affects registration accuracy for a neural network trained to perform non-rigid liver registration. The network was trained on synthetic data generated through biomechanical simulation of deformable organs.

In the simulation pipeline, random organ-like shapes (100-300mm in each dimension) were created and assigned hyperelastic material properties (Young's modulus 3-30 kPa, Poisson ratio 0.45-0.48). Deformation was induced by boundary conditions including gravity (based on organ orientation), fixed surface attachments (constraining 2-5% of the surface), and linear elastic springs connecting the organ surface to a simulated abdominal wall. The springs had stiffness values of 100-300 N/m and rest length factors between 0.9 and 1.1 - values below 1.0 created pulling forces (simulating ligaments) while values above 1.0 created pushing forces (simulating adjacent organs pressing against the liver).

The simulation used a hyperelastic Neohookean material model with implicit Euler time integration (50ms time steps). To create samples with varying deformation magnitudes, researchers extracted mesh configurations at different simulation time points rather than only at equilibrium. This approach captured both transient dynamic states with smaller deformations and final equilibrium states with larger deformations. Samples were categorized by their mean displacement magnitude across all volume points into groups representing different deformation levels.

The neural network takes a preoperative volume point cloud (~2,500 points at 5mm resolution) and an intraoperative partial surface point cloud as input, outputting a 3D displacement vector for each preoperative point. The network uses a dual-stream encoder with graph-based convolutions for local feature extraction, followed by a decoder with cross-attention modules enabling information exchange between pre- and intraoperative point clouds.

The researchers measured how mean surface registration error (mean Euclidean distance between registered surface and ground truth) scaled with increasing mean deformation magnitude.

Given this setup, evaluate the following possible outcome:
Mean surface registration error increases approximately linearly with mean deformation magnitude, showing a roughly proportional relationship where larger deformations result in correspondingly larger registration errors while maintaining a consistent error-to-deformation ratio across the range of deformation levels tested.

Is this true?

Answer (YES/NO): YES